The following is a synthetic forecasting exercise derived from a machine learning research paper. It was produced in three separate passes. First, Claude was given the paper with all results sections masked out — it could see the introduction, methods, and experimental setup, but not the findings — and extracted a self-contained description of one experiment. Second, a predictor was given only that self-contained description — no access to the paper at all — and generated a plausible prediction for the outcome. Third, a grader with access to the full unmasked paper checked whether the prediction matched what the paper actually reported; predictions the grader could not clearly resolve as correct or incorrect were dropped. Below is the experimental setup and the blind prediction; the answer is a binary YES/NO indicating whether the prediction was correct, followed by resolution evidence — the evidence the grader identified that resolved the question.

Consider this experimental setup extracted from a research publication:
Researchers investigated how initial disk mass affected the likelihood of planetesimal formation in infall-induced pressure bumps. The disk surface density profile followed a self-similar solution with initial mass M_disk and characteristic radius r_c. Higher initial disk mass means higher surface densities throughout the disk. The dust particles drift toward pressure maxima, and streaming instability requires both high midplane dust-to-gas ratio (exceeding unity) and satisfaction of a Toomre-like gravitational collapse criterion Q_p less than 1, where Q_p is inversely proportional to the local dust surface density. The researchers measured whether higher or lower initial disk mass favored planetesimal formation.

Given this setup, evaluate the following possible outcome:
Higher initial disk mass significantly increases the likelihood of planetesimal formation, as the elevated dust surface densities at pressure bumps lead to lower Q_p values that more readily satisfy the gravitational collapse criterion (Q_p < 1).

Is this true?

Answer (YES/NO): NO